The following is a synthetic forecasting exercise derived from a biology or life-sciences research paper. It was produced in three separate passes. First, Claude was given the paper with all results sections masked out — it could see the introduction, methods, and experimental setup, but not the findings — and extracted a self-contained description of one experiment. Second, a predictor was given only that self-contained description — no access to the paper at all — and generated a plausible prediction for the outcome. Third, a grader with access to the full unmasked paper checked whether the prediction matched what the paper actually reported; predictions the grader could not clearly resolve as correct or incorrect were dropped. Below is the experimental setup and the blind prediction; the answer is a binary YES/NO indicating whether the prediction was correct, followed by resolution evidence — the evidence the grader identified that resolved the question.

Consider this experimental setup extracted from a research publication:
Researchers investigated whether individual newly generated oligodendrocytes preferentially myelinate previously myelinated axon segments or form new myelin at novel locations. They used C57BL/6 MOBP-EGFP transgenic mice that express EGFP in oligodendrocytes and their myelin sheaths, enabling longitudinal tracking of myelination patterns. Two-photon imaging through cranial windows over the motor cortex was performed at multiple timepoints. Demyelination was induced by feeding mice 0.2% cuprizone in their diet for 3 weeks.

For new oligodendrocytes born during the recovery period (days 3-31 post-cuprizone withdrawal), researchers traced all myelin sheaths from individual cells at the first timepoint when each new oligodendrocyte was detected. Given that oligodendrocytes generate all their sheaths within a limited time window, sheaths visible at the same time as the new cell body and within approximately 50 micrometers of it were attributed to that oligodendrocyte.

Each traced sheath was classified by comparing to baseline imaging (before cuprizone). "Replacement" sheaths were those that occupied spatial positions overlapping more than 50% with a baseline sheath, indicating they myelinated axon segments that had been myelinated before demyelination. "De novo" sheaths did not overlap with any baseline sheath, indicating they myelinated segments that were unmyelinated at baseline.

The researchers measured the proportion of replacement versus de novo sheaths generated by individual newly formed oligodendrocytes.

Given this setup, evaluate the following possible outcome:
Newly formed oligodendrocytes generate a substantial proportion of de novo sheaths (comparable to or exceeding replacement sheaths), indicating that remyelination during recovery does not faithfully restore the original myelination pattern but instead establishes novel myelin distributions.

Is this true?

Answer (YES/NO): YES